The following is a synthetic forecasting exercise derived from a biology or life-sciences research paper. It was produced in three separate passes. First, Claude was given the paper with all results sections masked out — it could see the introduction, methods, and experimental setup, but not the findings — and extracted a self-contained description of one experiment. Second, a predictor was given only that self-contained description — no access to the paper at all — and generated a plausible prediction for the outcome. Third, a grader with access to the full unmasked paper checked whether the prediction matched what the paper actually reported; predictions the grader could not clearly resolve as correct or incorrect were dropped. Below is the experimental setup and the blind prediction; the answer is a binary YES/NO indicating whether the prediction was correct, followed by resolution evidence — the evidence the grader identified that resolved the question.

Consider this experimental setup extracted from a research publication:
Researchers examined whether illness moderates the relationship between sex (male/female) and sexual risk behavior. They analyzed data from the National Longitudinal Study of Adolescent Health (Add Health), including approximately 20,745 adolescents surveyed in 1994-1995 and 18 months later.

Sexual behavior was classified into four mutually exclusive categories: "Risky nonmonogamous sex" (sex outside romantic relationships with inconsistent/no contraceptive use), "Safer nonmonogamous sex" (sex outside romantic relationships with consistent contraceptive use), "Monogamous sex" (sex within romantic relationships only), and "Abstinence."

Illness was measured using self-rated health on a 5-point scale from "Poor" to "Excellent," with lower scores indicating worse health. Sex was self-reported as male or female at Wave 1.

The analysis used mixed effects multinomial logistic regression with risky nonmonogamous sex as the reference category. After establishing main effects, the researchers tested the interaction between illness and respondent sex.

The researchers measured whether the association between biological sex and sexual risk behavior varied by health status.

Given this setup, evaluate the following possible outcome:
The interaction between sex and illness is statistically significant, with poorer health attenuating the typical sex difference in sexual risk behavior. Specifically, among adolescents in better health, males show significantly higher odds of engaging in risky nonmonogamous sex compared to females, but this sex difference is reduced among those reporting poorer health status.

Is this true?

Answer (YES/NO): YES